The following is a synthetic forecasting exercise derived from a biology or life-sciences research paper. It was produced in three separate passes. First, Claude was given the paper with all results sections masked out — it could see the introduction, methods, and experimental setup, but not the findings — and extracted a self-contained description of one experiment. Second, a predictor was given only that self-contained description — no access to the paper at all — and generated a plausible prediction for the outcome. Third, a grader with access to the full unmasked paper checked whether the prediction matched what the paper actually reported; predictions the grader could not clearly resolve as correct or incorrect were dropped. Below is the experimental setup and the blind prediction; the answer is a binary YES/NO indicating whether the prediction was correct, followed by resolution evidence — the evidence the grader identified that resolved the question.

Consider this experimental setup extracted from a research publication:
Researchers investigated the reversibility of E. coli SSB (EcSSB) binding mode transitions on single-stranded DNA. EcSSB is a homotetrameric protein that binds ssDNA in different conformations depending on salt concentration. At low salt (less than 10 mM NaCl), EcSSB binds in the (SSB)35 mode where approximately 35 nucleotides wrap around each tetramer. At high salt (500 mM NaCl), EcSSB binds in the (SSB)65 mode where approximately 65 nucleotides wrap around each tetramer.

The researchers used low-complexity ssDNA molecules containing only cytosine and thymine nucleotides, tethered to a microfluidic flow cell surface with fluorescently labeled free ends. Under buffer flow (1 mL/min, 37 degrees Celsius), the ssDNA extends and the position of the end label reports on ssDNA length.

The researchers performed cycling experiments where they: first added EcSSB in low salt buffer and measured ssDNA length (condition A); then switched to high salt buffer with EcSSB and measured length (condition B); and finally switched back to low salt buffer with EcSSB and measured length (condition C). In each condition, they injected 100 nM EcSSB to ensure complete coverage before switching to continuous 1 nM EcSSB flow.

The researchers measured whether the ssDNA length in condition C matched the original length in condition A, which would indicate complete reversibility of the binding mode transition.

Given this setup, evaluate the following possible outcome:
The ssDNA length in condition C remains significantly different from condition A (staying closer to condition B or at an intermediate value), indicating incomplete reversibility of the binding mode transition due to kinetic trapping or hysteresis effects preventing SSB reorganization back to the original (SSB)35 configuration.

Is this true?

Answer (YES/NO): NO